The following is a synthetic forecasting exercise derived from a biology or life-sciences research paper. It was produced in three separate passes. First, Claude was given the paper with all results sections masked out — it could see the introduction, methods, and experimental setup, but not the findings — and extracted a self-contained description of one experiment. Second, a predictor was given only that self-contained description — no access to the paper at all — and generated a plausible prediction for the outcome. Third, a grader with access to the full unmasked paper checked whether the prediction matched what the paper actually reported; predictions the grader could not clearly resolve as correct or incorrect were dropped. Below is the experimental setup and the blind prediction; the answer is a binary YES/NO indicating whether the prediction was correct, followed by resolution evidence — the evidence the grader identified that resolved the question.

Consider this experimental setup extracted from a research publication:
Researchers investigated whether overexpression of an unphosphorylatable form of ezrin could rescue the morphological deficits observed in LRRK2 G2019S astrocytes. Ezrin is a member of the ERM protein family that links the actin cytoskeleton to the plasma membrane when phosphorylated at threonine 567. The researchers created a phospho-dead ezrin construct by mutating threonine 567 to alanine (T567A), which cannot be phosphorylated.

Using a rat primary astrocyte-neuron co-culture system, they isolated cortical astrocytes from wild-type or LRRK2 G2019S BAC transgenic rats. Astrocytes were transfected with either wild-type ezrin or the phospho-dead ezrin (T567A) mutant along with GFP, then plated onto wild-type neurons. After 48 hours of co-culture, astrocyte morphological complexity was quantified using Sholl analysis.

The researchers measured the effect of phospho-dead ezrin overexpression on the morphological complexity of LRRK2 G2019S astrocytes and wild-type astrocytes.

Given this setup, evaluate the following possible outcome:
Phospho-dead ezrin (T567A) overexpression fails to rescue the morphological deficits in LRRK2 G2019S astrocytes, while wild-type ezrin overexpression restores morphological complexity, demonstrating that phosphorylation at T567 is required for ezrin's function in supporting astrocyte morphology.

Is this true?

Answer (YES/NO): NO